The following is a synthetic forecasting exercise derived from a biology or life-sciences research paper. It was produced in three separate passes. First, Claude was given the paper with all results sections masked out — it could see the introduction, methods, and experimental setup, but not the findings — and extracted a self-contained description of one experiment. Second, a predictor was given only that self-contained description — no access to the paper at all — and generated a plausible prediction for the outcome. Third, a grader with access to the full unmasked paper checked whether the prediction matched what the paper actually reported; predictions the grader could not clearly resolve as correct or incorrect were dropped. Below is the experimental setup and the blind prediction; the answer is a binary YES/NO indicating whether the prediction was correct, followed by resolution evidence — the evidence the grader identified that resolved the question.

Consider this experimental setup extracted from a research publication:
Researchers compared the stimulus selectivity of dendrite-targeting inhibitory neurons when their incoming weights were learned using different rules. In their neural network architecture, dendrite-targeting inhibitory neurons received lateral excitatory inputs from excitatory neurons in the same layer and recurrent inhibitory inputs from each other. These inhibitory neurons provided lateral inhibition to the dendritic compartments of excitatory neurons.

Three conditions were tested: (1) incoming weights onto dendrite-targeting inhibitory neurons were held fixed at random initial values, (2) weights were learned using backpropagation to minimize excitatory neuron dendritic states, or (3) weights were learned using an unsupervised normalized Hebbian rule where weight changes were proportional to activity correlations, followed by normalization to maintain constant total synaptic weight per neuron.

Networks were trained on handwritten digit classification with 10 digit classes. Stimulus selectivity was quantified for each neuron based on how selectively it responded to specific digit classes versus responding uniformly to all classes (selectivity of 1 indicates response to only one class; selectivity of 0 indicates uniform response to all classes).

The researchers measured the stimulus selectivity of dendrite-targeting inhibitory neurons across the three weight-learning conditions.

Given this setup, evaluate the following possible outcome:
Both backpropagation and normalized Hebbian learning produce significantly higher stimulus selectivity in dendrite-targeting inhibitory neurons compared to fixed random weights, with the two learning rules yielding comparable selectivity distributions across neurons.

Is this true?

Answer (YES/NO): YES